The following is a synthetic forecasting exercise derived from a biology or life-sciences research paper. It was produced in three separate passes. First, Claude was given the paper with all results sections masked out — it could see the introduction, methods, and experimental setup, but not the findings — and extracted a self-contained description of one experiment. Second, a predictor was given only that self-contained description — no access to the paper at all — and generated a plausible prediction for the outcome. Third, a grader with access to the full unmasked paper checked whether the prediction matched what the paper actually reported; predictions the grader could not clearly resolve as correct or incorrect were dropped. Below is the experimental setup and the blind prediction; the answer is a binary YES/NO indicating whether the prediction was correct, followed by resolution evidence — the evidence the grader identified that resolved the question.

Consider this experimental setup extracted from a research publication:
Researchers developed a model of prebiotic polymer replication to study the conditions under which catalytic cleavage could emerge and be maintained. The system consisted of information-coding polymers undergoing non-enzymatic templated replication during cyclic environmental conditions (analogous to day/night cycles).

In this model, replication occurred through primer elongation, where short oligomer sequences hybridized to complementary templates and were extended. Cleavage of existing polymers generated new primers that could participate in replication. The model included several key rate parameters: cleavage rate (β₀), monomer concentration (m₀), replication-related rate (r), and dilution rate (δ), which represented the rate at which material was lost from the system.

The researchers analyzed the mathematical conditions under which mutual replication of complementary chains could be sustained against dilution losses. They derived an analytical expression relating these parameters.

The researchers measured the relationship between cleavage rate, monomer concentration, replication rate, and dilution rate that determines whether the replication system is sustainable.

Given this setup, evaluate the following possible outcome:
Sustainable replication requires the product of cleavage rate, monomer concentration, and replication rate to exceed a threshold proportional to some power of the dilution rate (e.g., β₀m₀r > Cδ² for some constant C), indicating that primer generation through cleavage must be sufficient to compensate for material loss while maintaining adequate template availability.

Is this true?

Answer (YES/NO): YES